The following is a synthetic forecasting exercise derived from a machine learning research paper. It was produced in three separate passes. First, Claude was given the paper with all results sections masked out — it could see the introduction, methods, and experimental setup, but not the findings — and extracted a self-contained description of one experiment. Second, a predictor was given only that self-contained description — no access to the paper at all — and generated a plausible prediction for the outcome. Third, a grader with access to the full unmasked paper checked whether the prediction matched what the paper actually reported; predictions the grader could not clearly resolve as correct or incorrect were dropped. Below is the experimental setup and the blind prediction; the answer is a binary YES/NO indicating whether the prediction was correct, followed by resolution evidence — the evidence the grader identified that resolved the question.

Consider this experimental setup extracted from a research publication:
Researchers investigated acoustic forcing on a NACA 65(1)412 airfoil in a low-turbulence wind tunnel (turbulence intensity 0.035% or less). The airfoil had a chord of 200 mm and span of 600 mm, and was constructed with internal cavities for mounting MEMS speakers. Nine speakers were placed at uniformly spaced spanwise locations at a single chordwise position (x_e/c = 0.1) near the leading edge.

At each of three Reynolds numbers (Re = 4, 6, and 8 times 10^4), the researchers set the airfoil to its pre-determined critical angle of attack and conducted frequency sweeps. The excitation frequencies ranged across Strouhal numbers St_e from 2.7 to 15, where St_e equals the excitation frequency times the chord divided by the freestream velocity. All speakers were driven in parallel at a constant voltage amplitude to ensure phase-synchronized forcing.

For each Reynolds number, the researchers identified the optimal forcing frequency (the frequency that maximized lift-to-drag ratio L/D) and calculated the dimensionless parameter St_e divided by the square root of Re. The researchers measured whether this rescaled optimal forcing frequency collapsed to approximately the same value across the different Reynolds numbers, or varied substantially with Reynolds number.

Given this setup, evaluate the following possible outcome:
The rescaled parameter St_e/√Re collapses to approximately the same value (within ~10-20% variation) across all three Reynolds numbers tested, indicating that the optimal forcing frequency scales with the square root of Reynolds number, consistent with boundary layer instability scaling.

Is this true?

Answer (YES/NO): YES